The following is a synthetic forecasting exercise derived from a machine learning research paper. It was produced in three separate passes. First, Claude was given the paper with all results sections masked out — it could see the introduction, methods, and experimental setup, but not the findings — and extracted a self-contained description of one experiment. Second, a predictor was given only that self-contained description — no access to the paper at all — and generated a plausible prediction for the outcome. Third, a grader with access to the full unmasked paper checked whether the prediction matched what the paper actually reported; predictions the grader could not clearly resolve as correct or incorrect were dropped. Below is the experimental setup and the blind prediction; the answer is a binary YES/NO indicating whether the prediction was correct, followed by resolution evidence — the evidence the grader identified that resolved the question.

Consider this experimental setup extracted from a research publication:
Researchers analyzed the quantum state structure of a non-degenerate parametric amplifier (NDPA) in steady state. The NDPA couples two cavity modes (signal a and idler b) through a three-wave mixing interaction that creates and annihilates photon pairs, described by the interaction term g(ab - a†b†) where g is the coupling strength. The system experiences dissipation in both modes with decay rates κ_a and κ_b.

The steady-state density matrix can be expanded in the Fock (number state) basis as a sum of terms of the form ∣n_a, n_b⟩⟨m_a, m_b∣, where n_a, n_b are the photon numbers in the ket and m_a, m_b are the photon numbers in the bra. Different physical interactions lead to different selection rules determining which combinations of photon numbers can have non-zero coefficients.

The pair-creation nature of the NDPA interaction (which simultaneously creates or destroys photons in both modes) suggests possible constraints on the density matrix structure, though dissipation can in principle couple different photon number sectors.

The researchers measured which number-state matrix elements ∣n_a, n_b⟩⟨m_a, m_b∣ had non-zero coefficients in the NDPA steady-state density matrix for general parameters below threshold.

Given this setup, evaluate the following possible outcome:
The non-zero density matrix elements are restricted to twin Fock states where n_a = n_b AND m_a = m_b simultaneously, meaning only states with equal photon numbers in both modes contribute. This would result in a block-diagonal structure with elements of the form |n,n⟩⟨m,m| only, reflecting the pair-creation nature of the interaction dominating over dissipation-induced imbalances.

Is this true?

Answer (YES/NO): NO